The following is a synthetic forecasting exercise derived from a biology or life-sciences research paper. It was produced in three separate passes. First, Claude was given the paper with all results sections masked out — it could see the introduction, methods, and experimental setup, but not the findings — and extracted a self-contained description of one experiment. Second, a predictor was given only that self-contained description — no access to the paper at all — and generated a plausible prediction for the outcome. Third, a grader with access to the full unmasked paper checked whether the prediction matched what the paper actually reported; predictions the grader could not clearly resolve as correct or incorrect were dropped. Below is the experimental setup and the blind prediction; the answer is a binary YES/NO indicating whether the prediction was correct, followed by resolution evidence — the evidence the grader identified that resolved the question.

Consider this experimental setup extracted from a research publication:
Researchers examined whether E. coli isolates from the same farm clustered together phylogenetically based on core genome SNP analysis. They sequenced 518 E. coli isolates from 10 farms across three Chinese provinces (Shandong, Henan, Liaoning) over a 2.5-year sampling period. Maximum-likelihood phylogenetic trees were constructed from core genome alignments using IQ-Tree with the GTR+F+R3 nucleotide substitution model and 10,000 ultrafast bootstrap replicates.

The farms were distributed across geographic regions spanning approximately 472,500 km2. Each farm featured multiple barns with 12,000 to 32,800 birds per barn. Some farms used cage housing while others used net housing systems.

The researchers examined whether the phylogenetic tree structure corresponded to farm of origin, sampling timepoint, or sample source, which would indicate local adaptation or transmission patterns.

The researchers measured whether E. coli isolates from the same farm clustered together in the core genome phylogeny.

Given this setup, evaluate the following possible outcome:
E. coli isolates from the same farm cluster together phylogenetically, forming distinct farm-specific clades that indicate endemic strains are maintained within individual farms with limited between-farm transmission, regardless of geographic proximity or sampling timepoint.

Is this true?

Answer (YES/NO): NO